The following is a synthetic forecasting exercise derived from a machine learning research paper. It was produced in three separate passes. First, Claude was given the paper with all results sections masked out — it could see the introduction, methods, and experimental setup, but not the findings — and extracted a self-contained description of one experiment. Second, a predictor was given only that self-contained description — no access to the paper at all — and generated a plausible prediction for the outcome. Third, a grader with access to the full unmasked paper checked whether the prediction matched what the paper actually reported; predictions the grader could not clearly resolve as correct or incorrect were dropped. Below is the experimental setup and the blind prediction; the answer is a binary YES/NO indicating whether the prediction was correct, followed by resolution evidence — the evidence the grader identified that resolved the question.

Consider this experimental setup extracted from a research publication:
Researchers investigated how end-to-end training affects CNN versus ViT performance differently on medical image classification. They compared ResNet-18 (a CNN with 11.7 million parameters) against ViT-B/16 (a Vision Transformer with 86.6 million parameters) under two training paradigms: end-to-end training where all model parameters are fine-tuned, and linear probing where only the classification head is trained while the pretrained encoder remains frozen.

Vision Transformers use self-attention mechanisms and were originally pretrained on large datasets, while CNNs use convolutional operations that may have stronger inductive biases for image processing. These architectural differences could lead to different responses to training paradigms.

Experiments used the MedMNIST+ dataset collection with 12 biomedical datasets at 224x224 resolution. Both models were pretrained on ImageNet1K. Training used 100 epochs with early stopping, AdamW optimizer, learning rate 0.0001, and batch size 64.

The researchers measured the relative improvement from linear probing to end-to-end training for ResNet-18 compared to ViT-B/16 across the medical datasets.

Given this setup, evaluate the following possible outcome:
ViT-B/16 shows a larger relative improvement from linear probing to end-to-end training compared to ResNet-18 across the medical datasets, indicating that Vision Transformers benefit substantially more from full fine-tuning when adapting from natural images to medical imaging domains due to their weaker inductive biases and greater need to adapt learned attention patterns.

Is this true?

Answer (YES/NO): NO